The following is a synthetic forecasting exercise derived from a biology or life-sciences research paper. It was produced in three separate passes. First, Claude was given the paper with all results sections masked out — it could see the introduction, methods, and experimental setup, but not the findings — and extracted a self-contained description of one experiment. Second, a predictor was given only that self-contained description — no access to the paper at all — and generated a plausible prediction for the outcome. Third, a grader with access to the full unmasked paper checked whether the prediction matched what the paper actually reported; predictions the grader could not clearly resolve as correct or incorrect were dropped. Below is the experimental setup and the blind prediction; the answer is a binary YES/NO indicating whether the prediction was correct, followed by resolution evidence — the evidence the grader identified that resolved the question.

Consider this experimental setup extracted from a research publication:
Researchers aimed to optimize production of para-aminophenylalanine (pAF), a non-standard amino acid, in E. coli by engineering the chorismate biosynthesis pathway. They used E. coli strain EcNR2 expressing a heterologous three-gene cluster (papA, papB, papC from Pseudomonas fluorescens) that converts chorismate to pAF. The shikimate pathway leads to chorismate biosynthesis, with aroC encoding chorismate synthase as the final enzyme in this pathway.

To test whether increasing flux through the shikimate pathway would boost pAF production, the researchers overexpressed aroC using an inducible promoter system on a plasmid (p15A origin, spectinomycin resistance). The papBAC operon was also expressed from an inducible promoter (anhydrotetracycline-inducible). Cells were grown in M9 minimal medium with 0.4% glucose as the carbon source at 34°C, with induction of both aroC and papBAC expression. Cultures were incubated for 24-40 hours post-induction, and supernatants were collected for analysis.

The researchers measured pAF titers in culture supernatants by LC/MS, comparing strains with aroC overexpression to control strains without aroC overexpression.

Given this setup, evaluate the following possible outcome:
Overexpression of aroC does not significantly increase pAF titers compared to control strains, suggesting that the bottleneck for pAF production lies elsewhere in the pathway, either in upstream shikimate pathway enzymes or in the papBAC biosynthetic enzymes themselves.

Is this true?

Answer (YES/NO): YES